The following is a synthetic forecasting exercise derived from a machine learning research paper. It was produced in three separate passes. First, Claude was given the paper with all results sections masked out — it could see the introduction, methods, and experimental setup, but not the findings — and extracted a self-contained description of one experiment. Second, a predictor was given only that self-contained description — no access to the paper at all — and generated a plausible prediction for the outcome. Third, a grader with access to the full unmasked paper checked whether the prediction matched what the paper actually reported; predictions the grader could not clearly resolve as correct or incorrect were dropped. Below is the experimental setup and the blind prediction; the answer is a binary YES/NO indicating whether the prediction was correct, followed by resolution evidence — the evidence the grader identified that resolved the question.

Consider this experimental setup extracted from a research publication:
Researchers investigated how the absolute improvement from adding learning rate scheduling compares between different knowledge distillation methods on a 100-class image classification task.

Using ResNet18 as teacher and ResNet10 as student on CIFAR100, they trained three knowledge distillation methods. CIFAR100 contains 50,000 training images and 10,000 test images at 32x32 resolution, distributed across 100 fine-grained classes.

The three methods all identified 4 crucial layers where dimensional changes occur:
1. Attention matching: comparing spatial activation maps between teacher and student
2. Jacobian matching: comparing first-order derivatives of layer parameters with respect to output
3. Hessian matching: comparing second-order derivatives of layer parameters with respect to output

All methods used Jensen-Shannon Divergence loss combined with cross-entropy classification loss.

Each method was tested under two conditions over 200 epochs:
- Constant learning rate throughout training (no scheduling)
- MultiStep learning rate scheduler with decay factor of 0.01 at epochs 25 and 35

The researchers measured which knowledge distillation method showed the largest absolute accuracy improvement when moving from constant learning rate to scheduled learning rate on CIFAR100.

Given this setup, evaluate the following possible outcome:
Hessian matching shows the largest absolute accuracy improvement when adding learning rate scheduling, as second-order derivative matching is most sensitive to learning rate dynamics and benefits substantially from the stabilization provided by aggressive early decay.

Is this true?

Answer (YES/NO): NO